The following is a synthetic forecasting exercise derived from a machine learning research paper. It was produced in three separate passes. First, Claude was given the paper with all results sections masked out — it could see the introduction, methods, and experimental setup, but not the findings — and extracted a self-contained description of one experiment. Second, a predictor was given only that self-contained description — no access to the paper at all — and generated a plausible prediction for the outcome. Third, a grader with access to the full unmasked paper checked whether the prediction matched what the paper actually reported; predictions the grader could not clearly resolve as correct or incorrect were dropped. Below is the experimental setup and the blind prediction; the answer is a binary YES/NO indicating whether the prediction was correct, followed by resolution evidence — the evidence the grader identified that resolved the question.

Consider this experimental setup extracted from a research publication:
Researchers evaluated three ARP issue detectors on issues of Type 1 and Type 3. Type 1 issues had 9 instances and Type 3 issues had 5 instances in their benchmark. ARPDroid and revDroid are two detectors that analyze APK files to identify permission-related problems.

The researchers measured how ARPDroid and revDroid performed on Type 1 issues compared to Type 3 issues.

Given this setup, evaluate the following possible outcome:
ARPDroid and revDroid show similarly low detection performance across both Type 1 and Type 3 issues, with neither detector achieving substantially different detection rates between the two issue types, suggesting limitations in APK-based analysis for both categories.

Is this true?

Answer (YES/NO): NO